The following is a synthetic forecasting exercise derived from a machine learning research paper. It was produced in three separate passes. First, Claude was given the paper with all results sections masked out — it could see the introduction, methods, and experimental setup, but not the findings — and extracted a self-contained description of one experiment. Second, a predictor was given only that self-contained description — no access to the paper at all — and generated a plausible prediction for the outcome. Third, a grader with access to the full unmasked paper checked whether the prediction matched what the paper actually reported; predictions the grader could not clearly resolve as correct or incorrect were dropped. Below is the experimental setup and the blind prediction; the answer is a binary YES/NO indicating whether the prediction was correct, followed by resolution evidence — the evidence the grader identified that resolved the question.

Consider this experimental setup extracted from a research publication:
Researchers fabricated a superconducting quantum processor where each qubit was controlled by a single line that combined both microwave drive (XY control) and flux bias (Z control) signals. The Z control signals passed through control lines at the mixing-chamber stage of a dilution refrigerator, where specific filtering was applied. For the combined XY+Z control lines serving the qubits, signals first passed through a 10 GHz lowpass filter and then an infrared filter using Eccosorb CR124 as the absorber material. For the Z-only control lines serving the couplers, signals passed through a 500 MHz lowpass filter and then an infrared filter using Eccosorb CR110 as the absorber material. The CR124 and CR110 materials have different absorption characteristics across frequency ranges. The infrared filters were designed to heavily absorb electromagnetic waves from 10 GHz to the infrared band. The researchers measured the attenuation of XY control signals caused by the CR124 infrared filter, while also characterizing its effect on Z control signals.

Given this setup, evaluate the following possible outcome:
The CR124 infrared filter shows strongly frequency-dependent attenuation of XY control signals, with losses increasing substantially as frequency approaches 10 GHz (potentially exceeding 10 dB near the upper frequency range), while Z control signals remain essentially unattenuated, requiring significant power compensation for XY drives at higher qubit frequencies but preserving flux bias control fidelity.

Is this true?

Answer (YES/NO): NO